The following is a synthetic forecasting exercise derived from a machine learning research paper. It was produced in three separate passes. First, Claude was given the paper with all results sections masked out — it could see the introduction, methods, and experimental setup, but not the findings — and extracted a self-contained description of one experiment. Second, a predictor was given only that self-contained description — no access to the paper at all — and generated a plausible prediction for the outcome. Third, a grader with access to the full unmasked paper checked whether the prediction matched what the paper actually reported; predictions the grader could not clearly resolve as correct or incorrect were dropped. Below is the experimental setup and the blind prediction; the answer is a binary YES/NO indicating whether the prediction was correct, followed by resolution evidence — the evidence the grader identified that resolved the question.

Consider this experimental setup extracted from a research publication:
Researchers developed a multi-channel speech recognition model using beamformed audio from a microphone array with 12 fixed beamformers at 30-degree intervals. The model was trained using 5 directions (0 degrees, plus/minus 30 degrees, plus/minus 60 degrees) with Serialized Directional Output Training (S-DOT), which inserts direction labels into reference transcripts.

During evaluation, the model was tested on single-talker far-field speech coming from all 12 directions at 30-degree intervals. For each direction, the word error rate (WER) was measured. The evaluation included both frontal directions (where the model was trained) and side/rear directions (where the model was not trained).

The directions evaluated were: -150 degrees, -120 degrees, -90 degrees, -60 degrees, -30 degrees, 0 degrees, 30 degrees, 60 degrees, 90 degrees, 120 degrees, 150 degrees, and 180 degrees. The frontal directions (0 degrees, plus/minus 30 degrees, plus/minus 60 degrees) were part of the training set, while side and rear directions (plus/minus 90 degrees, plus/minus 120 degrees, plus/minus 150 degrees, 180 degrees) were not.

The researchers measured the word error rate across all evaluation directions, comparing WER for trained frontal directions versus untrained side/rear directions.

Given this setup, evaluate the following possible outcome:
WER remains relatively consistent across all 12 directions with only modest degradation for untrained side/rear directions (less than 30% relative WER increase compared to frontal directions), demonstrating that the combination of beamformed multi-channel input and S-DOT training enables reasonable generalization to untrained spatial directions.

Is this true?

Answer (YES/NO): NO